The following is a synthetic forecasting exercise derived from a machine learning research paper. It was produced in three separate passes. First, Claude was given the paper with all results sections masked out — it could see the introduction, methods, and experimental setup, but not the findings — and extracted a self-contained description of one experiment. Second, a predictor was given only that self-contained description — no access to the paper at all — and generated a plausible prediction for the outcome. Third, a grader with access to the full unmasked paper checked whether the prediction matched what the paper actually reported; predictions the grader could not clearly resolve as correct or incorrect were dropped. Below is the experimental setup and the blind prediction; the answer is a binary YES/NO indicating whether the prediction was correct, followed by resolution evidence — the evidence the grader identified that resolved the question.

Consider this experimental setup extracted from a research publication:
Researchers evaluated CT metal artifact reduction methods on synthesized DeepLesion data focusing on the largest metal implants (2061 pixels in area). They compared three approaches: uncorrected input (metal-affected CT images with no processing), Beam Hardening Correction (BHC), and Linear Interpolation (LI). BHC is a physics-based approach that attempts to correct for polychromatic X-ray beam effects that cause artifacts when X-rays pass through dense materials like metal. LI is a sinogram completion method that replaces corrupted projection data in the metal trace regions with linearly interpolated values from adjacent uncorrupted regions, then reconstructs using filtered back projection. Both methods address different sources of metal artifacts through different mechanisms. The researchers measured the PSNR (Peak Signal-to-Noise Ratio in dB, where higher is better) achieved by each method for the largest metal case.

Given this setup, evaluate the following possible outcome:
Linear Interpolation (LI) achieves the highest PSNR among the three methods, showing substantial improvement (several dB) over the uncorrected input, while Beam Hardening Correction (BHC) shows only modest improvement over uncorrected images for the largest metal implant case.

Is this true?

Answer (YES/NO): YES